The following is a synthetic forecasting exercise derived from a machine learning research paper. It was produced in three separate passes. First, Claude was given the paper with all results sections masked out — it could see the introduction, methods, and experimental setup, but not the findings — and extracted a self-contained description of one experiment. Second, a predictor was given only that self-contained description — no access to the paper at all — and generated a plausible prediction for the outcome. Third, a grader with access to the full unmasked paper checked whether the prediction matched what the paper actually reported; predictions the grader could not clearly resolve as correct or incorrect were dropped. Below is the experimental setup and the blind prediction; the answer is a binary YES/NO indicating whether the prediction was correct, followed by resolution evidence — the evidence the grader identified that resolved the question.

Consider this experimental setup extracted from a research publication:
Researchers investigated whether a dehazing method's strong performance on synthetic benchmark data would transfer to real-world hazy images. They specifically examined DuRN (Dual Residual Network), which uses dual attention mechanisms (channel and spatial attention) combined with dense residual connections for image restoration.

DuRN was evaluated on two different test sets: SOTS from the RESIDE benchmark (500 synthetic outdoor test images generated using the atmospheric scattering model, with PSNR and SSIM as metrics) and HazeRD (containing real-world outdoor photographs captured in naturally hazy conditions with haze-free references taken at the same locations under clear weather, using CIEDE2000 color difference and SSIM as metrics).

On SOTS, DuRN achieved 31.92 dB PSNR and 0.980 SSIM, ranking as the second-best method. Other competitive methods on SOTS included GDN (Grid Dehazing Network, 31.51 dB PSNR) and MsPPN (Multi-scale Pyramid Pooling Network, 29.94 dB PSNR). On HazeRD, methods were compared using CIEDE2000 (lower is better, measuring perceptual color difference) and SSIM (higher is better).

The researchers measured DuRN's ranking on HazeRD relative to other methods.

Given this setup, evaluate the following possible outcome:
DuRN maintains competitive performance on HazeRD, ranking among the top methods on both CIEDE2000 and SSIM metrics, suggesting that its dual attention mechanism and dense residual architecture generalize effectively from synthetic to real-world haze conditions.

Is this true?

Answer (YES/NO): YES